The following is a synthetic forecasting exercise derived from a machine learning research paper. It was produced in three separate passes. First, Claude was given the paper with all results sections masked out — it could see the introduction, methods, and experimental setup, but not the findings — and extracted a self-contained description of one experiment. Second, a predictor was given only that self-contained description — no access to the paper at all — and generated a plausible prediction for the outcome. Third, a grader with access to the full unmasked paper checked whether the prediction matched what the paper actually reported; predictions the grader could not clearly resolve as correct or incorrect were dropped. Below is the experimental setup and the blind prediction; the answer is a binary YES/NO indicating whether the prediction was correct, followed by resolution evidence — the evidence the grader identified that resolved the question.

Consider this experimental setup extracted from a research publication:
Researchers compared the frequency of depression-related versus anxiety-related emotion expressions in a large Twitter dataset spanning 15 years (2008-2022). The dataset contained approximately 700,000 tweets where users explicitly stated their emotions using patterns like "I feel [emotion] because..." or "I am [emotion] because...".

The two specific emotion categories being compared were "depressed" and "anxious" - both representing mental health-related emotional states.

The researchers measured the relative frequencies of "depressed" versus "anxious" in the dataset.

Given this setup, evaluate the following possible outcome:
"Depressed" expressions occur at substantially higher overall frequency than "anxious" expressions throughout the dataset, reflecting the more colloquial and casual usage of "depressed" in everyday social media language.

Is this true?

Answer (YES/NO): YES